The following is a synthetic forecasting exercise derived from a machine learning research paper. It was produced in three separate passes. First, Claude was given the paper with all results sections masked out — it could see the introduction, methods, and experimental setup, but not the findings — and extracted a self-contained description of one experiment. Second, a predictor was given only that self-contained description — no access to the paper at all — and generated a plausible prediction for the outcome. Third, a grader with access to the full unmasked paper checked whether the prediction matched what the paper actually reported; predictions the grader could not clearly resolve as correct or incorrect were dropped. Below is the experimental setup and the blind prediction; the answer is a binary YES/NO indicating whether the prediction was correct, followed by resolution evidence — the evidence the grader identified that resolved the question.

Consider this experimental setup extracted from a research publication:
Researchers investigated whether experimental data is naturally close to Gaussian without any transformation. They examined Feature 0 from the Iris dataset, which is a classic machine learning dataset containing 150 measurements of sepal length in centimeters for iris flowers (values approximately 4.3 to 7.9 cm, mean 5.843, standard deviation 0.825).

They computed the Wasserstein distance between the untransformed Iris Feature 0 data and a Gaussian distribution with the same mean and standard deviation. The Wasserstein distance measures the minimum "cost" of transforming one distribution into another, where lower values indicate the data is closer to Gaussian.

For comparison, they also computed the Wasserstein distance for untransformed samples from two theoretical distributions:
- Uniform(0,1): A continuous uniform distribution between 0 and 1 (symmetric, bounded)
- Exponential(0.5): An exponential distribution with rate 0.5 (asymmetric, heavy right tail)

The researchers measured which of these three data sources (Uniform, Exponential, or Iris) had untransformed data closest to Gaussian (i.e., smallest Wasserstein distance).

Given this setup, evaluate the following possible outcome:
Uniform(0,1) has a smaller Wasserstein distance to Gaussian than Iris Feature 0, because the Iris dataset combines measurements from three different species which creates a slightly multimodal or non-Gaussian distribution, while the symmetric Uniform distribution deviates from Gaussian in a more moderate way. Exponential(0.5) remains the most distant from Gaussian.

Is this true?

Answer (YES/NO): YES